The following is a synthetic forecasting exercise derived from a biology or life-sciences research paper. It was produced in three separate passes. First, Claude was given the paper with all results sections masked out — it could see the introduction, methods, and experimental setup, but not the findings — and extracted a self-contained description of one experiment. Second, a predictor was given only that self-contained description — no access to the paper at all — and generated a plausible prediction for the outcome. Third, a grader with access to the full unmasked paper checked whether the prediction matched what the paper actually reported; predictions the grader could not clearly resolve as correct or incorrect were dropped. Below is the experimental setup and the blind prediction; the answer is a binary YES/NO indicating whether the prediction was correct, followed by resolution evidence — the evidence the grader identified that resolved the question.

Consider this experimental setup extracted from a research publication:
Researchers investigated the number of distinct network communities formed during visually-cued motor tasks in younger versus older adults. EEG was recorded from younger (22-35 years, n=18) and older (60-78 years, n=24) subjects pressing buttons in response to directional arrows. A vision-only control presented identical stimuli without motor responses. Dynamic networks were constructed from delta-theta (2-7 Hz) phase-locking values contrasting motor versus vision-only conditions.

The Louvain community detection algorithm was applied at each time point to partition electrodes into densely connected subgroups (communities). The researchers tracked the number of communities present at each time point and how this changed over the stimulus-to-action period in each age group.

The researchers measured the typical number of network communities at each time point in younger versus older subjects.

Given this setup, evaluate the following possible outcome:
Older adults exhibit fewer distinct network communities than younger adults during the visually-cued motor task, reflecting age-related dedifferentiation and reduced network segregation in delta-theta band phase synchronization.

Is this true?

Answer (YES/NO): NO